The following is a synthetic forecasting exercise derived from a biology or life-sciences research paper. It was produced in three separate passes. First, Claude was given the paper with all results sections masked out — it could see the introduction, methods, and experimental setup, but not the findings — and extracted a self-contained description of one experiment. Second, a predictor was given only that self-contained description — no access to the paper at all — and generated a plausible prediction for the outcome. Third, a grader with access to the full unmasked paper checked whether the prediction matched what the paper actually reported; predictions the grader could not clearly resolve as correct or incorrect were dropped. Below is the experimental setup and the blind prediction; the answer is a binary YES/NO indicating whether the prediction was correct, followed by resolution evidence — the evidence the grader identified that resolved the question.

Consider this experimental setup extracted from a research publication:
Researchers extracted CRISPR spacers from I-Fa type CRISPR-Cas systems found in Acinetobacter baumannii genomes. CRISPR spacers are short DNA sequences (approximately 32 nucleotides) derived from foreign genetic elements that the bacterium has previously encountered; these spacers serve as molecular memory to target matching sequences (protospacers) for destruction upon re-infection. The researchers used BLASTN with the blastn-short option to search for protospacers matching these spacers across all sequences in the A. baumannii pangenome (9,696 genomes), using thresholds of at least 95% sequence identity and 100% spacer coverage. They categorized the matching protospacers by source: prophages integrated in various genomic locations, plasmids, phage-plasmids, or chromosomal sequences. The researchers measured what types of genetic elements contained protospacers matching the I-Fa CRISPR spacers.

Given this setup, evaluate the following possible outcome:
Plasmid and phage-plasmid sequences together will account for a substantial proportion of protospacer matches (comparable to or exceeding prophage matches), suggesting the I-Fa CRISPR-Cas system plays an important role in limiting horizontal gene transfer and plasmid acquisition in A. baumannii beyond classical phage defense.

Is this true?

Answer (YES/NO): NO